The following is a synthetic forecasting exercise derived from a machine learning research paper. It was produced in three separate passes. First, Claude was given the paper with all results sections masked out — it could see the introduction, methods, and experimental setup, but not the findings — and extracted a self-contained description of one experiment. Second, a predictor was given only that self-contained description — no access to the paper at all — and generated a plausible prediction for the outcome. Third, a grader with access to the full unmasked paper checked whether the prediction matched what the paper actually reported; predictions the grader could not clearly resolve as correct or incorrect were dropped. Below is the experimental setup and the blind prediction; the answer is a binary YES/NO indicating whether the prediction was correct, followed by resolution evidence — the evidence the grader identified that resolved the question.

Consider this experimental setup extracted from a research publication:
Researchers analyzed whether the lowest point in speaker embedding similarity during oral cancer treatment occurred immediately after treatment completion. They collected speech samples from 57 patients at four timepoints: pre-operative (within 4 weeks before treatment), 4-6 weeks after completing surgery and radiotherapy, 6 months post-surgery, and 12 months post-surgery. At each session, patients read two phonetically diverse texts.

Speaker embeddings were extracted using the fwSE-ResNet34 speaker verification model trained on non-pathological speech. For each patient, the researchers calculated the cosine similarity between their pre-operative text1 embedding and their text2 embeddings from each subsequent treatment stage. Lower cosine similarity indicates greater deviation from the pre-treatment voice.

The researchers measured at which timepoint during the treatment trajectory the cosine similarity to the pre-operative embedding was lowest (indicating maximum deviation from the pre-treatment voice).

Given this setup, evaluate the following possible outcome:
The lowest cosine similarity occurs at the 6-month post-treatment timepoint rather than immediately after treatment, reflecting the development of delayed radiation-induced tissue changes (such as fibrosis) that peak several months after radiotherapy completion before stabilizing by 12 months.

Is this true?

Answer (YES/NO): NO